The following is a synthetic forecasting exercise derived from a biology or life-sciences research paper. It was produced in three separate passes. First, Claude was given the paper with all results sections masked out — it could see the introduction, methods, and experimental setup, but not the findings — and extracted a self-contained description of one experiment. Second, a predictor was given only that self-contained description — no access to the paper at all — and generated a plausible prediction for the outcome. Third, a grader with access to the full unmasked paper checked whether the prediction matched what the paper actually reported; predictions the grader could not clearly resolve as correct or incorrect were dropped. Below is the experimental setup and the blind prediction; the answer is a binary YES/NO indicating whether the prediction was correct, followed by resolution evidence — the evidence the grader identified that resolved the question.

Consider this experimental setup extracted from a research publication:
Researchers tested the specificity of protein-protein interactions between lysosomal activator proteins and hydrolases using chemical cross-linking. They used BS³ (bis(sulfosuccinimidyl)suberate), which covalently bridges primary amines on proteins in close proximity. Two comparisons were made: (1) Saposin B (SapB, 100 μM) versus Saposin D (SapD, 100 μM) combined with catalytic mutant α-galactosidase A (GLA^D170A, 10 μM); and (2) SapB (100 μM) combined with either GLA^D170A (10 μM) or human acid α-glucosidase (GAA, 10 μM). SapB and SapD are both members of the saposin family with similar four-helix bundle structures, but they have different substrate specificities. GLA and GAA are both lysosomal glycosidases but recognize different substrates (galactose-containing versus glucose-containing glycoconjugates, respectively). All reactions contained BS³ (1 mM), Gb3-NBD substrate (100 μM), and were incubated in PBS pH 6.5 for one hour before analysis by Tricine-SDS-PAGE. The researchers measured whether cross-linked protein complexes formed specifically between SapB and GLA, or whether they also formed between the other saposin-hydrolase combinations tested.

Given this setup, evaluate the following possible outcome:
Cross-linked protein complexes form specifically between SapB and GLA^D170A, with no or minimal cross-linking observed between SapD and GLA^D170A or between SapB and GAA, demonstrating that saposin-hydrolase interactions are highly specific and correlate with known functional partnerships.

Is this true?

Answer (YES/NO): NO